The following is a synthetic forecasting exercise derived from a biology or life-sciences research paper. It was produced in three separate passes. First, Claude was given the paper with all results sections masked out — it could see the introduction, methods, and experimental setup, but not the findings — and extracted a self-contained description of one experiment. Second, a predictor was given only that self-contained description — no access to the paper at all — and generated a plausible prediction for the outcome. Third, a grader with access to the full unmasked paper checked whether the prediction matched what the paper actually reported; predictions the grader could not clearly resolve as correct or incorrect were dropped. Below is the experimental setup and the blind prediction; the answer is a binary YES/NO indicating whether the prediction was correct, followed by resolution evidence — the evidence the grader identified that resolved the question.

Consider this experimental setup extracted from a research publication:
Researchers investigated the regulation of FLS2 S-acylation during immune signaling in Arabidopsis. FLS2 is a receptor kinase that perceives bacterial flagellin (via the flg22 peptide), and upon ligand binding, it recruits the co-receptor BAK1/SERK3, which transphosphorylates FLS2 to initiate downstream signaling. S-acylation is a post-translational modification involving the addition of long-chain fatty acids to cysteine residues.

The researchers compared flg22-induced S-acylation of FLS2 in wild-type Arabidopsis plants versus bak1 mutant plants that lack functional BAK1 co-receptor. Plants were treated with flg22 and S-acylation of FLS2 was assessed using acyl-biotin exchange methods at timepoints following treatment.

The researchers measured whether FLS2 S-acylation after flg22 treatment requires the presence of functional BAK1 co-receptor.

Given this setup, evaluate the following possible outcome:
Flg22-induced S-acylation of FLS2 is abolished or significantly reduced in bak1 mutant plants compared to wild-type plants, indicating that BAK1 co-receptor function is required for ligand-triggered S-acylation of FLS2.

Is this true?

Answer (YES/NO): YES